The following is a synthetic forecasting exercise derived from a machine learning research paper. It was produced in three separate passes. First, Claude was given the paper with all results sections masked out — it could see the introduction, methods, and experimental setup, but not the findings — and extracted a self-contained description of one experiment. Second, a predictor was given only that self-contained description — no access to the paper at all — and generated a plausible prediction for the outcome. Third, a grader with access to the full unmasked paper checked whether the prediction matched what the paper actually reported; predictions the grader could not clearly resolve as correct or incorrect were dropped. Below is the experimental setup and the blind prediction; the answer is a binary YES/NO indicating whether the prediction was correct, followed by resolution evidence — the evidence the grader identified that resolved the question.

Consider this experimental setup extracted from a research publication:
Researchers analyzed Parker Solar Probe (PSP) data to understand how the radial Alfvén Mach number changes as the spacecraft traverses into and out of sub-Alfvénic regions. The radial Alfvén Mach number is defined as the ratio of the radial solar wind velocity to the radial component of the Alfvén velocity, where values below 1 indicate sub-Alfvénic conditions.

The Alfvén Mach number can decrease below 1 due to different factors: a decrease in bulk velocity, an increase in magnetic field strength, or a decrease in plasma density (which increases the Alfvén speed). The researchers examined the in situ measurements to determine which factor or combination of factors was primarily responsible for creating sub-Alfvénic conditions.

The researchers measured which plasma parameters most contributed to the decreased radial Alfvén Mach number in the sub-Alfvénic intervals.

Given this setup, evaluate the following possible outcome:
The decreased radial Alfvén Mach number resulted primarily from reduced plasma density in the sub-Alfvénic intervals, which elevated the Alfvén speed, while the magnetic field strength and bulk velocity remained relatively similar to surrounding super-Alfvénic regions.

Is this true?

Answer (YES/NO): NO